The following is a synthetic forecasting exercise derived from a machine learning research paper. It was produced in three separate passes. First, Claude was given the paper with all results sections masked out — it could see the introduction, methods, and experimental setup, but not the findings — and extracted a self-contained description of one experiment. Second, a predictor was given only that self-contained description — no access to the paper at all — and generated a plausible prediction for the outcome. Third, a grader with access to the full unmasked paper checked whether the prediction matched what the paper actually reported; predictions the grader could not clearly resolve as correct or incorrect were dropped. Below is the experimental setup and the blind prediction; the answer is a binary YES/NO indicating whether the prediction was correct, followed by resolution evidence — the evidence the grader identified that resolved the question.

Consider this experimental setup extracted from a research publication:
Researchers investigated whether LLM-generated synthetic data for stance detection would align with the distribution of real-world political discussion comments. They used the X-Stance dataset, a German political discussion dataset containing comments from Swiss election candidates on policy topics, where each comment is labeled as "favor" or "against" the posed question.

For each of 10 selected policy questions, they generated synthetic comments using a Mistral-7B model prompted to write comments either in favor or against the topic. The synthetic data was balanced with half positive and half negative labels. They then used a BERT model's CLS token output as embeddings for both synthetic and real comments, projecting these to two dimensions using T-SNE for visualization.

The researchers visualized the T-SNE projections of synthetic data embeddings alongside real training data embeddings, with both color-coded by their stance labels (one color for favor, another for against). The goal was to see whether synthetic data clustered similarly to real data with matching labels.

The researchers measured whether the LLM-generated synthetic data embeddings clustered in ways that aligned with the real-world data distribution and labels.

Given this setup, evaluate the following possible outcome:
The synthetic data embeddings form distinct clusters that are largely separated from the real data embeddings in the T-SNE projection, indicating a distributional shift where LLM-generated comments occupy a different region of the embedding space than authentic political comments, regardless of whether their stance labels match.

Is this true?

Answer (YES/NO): NO